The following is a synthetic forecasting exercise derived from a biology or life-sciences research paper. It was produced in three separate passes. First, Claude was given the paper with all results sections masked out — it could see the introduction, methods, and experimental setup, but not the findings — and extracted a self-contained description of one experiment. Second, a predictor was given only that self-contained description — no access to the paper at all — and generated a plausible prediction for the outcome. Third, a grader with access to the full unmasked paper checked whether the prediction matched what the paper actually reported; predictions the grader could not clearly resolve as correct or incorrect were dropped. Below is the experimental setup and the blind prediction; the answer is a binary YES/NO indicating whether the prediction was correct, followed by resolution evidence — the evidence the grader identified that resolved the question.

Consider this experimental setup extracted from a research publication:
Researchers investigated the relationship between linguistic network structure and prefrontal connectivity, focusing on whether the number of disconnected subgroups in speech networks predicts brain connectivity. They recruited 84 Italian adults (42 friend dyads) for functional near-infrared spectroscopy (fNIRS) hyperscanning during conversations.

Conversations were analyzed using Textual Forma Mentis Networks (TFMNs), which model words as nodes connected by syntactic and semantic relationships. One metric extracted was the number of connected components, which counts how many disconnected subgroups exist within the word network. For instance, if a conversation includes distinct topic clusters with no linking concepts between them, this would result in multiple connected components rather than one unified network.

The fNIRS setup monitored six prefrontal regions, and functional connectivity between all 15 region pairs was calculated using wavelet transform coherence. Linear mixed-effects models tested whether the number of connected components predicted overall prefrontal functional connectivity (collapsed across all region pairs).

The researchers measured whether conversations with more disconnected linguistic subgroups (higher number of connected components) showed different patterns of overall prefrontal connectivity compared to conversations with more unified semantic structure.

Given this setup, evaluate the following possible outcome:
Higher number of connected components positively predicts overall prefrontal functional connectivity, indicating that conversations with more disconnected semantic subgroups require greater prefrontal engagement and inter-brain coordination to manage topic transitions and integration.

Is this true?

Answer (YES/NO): NO